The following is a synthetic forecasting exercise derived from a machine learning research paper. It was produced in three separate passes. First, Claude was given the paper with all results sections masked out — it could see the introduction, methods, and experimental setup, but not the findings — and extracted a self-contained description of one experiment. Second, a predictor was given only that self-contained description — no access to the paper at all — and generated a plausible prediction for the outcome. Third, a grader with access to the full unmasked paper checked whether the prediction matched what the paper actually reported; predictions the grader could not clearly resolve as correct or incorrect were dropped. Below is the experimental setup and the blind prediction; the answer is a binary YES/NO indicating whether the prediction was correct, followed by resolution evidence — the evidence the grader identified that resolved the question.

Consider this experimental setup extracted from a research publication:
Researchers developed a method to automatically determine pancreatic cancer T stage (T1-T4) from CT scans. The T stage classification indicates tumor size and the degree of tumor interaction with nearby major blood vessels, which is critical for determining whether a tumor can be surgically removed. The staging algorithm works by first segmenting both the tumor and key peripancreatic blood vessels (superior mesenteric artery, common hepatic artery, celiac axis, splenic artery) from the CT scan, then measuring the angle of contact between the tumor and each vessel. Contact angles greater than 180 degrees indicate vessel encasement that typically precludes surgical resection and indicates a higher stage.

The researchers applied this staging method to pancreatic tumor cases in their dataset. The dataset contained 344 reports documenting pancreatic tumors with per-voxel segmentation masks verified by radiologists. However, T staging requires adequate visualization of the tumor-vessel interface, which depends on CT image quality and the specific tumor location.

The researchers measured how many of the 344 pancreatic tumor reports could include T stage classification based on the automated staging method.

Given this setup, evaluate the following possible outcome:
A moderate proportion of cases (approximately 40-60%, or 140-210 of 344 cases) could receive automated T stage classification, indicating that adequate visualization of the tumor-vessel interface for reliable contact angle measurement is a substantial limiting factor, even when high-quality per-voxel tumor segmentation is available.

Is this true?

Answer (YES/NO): NO